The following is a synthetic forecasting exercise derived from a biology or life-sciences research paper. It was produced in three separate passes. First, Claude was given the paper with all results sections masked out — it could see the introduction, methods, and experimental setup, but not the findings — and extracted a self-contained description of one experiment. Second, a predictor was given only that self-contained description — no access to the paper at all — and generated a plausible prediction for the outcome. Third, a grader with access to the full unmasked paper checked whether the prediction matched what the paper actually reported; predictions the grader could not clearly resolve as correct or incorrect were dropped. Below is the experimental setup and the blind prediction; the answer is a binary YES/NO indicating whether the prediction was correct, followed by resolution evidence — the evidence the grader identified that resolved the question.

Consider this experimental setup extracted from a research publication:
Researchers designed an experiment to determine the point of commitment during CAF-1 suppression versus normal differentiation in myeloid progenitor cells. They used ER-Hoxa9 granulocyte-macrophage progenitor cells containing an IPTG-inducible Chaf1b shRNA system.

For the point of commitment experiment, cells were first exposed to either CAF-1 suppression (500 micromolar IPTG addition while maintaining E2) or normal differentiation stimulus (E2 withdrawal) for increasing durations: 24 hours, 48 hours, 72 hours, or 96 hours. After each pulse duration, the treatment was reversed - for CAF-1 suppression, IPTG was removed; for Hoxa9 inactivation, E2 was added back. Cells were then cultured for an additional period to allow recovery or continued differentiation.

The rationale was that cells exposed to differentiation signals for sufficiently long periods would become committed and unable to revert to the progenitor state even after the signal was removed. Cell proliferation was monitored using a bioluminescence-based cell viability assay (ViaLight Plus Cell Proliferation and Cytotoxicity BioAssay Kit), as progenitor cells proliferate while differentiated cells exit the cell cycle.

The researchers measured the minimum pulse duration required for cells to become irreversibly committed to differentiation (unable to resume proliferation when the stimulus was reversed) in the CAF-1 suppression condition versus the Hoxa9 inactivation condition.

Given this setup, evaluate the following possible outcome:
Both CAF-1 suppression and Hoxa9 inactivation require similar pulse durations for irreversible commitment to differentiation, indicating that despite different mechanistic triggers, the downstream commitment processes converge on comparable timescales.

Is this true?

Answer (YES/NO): YES